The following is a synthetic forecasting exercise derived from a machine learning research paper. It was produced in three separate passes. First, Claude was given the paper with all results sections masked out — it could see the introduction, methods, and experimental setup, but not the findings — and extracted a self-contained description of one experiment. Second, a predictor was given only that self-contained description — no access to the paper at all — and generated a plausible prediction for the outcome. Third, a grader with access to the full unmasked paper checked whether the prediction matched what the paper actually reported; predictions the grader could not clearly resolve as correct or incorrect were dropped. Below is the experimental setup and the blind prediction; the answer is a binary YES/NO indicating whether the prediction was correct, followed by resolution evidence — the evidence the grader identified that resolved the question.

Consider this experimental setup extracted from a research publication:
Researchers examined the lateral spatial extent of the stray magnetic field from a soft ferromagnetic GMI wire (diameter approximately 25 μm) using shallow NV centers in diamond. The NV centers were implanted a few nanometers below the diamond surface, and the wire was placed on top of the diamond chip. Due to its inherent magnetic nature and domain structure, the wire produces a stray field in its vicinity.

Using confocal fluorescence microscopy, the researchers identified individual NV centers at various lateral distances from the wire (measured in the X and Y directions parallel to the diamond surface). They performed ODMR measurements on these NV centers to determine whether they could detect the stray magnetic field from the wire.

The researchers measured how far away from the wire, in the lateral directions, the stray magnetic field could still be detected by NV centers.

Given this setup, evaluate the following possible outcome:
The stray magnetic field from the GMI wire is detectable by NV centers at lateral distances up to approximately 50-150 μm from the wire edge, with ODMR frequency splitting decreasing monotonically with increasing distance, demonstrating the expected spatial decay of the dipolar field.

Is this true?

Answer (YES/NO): NO